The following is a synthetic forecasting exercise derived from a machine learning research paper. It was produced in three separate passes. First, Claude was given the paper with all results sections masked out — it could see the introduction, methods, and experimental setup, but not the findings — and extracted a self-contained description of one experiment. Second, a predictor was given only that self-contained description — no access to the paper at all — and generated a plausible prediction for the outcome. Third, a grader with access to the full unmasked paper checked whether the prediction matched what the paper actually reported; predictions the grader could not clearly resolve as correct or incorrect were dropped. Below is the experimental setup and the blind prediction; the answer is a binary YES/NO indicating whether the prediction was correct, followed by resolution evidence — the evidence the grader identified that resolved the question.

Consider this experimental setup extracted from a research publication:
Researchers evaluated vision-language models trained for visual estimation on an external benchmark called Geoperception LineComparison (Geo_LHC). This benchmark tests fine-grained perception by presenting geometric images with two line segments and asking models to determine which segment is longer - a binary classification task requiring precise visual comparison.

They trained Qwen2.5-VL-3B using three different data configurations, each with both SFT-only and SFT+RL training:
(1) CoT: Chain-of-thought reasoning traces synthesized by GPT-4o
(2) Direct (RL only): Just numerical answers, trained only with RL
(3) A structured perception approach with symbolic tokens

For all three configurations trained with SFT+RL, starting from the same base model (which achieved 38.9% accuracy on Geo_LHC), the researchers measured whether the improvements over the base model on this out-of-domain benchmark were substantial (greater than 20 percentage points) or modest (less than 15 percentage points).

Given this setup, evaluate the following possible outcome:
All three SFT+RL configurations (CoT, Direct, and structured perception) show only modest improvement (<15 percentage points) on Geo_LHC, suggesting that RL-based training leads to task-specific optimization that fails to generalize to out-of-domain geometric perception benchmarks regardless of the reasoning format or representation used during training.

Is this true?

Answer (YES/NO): NO